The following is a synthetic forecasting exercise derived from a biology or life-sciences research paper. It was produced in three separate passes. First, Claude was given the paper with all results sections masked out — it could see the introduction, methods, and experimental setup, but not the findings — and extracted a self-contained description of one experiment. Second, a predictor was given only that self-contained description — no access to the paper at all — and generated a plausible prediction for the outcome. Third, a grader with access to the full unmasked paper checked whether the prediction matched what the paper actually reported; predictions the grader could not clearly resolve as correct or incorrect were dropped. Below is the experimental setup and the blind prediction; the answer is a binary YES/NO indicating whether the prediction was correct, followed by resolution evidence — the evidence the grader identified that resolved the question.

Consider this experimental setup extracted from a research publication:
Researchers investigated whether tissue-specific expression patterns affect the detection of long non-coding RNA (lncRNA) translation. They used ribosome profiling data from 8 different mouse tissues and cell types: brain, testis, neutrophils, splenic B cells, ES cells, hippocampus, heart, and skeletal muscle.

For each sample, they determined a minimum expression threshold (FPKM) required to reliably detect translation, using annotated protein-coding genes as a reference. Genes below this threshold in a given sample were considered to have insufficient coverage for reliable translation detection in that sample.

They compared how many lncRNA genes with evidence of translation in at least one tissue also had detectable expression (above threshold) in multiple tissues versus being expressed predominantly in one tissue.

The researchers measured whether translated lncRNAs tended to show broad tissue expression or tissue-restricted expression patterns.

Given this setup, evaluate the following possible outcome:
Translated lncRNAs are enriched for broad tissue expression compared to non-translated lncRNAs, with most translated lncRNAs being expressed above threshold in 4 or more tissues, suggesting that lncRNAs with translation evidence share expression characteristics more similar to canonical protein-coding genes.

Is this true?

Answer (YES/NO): NO